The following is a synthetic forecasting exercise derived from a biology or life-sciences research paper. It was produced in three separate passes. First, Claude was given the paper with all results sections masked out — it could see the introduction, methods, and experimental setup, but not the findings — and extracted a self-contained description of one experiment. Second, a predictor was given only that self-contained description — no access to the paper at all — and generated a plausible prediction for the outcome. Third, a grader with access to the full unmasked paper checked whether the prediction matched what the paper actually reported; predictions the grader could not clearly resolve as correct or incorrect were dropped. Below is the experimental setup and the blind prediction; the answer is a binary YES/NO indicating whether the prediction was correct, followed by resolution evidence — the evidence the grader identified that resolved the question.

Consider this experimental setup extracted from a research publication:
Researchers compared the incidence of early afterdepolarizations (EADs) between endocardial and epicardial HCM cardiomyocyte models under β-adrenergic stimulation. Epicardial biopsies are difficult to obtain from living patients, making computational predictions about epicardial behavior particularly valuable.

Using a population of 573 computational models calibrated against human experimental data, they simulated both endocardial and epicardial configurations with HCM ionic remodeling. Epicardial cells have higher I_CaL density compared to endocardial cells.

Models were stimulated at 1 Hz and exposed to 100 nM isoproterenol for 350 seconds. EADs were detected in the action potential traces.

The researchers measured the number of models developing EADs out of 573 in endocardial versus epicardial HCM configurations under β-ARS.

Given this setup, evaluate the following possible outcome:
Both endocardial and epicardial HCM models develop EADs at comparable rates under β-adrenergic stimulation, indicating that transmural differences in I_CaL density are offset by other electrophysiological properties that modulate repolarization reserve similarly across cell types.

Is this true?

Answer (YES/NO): NO